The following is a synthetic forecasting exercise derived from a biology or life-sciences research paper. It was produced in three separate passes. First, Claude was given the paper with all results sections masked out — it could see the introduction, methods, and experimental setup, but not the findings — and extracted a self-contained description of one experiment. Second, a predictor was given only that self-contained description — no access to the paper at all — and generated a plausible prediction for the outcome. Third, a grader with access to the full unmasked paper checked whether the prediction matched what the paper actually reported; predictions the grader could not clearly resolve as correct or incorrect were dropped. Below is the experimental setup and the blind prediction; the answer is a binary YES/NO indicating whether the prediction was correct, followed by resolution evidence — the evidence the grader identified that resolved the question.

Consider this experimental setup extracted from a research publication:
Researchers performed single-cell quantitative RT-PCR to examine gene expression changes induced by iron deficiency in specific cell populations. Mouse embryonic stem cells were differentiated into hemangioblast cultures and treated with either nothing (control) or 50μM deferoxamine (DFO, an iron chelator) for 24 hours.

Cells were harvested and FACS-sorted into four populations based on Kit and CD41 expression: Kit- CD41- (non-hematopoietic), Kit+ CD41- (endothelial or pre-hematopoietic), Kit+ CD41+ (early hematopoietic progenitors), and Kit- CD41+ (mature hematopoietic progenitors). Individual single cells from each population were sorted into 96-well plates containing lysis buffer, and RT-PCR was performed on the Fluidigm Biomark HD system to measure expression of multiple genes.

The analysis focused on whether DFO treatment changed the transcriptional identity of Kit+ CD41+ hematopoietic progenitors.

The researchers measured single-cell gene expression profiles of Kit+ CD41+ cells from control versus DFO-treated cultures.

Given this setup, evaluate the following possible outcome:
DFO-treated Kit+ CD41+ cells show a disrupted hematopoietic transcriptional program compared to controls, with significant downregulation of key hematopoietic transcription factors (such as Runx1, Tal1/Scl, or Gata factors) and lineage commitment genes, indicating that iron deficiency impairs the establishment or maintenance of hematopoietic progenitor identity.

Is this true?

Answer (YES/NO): NO